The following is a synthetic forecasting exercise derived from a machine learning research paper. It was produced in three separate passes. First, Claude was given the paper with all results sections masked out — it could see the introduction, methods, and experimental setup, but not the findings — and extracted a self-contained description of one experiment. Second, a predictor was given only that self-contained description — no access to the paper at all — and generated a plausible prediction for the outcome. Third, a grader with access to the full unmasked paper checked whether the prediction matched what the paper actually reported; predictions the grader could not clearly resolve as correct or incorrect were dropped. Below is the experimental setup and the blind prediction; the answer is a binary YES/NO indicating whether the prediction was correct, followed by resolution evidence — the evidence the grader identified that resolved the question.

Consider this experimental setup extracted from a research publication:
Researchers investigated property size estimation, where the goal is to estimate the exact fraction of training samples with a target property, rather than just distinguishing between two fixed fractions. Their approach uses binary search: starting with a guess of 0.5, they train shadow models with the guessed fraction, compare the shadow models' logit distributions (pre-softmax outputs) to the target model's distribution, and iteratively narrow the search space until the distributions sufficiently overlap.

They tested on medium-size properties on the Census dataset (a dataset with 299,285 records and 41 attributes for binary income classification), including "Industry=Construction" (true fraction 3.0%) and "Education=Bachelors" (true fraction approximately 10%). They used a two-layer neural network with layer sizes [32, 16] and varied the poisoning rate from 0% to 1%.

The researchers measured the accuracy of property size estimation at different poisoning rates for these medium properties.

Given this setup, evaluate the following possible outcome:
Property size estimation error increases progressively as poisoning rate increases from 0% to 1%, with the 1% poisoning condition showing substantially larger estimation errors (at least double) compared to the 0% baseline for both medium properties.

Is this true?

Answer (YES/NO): NO